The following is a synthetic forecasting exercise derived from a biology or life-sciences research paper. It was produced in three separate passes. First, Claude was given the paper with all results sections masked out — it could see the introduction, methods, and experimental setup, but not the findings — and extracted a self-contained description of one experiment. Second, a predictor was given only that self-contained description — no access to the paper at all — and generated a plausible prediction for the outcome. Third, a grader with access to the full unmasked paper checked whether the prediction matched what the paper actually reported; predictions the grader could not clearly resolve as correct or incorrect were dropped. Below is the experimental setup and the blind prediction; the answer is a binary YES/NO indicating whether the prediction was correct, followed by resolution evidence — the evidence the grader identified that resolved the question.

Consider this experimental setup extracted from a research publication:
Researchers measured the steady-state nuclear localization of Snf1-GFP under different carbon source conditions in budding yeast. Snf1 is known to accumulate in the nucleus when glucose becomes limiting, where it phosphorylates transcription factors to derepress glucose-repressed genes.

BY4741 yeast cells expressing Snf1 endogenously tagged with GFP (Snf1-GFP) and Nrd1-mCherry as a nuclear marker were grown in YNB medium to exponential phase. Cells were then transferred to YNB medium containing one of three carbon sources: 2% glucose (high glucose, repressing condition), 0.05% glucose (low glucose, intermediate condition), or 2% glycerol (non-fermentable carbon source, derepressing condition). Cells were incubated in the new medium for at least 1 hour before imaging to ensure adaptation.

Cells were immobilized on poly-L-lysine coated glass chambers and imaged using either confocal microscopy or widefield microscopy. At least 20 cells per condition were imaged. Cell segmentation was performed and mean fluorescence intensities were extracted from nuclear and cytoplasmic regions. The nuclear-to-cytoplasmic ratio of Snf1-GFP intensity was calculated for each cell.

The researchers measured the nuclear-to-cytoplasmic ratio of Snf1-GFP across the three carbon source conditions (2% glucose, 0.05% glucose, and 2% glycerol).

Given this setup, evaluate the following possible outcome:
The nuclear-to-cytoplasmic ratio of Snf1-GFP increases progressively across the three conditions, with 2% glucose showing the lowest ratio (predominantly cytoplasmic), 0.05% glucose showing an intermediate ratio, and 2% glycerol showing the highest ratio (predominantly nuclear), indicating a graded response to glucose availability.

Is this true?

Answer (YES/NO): NO